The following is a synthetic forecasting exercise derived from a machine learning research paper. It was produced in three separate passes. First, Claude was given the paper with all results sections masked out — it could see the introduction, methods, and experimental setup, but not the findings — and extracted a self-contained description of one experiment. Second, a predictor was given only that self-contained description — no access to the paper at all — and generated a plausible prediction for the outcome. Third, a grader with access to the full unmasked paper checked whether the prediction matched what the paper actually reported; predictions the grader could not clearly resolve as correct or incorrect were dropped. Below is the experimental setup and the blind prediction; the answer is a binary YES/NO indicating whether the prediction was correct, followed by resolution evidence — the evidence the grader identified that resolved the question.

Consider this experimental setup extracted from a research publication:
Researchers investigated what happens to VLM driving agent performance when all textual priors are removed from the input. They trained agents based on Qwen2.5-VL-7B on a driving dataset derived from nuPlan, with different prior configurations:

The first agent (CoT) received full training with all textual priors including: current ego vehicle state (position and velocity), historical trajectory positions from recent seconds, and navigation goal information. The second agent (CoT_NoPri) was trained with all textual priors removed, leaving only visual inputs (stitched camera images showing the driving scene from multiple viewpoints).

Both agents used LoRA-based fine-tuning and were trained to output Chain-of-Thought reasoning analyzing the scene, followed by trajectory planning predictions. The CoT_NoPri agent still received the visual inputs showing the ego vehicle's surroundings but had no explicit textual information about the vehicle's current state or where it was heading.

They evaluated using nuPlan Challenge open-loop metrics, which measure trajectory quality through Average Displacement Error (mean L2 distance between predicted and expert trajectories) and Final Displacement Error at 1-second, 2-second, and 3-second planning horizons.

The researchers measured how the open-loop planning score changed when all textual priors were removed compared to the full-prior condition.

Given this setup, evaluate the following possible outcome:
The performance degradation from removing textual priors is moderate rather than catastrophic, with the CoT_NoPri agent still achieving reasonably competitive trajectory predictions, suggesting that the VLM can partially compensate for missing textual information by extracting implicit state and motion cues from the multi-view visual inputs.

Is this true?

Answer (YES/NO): NO